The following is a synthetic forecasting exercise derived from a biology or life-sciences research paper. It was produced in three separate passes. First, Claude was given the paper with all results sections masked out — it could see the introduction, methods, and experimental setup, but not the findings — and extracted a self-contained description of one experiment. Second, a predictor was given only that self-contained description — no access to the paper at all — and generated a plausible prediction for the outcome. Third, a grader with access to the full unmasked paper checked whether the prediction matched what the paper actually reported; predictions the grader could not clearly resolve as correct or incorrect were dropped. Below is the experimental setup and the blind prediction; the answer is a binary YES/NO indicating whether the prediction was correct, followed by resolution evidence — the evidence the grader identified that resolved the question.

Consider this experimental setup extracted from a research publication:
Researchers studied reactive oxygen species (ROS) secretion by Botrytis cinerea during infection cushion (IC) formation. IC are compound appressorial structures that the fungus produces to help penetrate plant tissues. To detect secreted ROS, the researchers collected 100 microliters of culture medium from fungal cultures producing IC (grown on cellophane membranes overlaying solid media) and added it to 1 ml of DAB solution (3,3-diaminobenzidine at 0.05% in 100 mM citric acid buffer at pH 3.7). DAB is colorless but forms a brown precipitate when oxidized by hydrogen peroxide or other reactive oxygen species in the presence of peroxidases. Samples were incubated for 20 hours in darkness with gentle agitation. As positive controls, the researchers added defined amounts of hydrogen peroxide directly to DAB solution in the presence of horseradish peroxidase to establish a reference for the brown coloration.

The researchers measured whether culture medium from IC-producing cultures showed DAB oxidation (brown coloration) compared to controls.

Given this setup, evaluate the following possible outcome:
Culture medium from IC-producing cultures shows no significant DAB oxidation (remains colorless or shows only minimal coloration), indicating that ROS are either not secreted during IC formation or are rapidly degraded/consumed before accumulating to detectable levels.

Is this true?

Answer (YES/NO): NO